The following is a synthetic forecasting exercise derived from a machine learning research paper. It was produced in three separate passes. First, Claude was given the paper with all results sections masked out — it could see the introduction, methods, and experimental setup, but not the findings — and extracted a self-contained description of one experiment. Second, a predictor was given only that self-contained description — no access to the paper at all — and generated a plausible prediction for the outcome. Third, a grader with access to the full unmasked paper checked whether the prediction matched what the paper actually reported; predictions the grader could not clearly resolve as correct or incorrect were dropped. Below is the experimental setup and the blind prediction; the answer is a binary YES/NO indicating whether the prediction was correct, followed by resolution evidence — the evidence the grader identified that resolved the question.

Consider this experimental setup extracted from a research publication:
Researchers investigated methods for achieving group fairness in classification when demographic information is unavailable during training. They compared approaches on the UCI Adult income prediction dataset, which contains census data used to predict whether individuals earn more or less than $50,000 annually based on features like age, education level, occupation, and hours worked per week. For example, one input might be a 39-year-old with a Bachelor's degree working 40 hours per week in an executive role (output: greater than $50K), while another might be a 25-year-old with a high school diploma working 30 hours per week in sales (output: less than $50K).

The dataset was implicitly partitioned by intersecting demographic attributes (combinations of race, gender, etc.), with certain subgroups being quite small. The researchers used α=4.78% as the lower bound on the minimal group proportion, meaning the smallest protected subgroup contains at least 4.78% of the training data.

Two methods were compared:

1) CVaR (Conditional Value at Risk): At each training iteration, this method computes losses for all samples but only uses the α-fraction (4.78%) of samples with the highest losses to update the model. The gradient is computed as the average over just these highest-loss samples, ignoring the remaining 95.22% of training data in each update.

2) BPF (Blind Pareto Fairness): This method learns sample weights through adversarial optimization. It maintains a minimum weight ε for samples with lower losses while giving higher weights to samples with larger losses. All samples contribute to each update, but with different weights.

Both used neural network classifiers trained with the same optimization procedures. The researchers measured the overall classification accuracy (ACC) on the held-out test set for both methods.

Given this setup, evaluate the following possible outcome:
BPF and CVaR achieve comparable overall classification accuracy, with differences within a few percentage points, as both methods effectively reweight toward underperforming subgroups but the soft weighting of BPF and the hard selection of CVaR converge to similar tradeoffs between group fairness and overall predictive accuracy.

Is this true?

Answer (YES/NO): NO